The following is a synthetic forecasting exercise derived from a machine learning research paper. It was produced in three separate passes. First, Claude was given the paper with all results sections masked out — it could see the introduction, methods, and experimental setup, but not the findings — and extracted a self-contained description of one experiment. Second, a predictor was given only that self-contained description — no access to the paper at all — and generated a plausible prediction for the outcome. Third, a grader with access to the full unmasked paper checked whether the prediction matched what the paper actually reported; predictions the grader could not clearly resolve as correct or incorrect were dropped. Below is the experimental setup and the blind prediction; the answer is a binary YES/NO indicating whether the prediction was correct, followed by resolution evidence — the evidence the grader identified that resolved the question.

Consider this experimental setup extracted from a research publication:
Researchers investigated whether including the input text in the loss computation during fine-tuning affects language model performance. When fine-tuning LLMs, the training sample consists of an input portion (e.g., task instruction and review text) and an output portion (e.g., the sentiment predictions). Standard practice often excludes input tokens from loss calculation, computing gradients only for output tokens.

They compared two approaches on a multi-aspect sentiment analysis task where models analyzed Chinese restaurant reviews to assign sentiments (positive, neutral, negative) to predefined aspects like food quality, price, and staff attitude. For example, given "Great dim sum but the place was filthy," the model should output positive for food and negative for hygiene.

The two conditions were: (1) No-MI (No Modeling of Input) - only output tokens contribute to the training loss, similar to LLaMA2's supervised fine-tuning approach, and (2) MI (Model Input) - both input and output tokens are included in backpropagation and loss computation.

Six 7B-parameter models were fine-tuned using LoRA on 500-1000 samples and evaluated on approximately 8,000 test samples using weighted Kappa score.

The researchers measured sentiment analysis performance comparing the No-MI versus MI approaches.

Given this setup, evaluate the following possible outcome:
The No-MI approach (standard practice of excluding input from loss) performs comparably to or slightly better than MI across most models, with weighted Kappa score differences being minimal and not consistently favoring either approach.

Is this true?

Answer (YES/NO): NO